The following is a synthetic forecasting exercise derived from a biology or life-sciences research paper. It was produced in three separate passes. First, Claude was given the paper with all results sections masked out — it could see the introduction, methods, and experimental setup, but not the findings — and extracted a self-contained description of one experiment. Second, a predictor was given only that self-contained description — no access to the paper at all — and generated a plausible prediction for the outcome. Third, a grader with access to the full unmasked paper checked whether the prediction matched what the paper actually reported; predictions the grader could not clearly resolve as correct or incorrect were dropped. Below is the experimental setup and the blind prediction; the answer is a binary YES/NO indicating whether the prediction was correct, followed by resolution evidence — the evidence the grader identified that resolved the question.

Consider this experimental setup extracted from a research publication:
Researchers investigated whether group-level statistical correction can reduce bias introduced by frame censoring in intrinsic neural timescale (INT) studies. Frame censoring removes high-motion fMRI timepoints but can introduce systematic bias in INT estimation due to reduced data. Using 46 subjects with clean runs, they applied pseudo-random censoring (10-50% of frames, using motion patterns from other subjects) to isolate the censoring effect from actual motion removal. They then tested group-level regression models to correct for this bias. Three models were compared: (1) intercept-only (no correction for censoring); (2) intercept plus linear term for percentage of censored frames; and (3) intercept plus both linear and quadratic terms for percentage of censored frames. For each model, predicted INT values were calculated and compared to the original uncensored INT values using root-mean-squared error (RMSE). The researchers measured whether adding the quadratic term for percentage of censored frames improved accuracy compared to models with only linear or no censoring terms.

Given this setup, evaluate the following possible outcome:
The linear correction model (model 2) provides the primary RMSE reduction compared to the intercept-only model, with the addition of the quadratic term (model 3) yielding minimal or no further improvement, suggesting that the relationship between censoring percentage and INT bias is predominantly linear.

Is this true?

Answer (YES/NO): YES